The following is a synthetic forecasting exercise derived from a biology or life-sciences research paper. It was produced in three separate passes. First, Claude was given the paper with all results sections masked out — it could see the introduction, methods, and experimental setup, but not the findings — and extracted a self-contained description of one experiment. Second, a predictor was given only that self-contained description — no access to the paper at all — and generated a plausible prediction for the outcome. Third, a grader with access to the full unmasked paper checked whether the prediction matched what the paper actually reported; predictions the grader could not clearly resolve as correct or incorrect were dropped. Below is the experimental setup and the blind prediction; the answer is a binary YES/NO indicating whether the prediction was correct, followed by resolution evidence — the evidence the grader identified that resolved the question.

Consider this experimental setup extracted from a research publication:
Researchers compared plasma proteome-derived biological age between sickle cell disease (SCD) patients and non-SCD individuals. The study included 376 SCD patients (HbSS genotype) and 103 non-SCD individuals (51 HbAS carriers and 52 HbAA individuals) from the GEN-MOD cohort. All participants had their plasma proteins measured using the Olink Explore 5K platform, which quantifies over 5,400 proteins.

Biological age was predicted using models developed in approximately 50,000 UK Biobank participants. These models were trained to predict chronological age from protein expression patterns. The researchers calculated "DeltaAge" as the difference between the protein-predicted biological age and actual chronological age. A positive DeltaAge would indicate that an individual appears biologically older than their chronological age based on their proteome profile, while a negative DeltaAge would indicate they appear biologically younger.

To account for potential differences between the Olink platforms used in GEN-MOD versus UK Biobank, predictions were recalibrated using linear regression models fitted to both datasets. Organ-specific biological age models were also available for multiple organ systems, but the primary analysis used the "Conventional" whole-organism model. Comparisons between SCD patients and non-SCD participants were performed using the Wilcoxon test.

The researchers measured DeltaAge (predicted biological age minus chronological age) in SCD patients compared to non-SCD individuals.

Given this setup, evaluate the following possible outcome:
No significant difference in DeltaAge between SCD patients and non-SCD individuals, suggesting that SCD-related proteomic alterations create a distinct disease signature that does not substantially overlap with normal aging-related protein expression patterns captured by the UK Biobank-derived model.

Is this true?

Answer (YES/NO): NO